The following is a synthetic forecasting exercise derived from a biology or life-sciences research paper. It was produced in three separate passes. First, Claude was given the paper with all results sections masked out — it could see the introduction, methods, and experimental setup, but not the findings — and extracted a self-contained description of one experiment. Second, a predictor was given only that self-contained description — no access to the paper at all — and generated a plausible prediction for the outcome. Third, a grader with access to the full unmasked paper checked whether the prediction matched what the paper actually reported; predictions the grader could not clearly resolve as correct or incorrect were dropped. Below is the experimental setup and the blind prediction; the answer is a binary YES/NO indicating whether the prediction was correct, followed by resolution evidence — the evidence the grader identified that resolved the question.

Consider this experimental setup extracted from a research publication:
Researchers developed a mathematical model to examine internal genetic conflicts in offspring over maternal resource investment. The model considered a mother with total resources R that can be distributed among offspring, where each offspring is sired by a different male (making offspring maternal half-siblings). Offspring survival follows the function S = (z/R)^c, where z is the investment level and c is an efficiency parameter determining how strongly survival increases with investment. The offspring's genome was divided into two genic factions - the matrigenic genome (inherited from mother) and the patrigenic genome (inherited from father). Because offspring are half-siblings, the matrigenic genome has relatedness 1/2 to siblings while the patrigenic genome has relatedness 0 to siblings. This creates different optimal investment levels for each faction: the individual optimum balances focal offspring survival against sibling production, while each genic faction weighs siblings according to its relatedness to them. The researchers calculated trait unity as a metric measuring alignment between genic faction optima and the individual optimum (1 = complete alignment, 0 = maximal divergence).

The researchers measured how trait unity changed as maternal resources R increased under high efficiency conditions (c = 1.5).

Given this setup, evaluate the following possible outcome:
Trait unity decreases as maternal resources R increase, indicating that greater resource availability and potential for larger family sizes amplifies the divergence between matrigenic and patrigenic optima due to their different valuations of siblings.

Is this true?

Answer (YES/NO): YES